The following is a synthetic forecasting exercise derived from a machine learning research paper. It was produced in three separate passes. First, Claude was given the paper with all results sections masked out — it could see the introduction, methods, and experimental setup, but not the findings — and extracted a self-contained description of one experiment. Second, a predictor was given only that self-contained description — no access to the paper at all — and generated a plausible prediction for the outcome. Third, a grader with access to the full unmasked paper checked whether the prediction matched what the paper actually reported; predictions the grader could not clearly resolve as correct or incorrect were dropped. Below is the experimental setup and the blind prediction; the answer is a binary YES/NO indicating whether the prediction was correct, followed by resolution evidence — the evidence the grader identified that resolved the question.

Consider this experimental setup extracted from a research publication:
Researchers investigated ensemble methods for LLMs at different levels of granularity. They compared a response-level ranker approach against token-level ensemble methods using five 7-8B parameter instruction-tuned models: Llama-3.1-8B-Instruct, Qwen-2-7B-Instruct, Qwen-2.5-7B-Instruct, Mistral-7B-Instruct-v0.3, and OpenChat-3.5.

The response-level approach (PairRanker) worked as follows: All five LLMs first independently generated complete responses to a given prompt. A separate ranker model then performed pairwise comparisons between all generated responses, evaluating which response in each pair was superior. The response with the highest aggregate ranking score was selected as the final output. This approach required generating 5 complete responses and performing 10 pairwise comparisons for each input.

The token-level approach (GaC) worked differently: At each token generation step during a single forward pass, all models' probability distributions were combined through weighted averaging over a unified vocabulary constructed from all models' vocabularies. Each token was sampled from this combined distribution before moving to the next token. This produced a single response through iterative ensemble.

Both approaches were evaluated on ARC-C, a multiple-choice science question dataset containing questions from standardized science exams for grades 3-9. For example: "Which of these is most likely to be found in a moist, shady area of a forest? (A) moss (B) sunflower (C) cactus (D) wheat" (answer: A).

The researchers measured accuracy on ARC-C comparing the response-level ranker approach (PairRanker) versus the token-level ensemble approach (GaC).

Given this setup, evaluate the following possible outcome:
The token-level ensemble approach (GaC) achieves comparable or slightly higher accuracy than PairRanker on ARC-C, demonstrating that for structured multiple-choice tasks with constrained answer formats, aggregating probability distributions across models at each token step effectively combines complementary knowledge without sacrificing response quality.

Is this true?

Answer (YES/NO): YES